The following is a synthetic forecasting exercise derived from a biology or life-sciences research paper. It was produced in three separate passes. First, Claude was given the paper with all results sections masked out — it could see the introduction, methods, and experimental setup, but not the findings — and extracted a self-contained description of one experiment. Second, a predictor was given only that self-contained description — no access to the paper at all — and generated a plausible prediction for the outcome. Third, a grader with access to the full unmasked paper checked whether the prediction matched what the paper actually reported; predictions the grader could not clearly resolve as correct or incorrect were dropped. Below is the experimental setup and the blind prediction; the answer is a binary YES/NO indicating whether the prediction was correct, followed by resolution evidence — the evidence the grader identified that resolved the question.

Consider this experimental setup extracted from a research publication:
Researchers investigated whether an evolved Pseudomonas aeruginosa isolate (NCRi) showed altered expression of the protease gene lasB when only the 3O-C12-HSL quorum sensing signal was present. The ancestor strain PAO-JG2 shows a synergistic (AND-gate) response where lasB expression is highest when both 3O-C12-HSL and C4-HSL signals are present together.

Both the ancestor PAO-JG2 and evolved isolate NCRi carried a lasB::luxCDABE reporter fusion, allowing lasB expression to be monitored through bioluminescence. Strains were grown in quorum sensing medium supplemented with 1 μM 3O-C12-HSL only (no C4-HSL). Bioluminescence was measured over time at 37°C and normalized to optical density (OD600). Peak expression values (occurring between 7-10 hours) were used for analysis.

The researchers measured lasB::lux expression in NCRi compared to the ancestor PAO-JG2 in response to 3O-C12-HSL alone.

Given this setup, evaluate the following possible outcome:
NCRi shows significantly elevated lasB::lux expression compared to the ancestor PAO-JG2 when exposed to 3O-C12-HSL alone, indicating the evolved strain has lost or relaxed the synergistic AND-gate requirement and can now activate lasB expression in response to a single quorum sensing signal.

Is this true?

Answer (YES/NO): NO